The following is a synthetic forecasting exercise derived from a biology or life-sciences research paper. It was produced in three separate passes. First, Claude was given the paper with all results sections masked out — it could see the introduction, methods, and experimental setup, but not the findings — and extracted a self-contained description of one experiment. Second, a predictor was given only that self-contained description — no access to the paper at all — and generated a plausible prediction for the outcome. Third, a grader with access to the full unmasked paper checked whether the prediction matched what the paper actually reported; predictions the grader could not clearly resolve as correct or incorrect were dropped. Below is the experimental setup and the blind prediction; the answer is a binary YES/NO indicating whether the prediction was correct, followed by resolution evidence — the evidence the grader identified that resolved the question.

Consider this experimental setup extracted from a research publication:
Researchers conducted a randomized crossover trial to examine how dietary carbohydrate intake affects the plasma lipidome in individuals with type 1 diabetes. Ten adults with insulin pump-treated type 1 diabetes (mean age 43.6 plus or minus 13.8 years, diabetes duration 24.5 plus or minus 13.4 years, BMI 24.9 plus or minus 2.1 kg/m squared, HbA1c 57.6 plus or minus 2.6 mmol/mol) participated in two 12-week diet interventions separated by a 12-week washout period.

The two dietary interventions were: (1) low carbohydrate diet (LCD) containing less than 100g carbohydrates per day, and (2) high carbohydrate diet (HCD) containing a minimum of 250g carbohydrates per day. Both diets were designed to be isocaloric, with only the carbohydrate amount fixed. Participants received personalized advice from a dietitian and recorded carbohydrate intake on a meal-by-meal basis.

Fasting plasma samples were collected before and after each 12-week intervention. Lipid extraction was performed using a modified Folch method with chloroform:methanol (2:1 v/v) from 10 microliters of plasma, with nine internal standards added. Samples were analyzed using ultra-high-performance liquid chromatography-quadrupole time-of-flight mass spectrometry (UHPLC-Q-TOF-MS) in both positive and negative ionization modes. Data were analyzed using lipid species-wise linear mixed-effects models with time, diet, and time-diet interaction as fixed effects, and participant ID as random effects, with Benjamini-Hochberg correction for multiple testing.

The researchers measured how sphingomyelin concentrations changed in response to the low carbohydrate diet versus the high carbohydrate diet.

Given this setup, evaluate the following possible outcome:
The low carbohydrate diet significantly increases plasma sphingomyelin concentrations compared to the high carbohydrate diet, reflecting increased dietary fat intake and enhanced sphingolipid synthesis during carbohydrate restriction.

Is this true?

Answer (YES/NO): YES